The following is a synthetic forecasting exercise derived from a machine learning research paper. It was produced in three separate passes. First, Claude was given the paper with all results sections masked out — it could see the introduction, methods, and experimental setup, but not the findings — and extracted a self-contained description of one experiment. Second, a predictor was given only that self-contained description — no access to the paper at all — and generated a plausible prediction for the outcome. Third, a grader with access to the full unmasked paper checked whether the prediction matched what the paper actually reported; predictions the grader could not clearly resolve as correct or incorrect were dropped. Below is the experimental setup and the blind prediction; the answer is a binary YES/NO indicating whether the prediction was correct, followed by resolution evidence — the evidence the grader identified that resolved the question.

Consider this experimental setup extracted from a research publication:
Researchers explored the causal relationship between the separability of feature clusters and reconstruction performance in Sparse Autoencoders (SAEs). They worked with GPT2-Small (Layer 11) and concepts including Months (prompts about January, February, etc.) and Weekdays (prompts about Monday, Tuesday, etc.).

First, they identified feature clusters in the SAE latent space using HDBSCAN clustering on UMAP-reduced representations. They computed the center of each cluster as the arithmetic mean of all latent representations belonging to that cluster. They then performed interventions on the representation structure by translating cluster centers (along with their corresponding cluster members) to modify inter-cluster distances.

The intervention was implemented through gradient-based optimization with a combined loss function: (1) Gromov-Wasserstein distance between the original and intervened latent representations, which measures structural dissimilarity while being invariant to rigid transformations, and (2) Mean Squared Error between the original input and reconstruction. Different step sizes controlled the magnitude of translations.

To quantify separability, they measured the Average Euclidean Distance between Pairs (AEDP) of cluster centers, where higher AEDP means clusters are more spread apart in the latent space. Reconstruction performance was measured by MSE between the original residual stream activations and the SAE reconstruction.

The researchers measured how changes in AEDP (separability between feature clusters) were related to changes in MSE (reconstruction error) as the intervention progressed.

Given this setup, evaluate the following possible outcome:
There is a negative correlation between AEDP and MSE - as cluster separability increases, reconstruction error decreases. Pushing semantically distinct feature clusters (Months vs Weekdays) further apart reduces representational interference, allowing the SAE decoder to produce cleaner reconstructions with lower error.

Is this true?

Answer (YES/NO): YES